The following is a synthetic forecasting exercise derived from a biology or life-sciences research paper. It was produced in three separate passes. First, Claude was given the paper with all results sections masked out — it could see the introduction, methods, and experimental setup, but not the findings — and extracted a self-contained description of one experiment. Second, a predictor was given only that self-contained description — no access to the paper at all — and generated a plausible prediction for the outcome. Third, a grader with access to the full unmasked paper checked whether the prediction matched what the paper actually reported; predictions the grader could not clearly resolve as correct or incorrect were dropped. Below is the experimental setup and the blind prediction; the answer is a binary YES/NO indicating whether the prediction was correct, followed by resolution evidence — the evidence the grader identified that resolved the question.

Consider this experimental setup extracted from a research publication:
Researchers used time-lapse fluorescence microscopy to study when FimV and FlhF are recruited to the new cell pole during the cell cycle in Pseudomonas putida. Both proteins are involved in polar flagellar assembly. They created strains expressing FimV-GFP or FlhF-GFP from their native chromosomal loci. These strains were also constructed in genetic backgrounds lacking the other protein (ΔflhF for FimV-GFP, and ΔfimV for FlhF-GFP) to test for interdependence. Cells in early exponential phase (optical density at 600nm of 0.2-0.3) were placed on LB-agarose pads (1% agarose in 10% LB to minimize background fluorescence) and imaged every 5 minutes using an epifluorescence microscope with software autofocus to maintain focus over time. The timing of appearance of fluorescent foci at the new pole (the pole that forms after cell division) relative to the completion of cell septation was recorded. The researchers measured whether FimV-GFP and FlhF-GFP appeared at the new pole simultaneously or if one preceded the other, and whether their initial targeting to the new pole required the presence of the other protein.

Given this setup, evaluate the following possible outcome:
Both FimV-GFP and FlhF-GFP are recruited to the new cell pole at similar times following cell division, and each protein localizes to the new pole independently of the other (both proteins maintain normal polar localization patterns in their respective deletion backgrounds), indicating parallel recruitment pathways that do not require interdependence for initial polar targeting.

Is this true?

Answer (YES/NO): NO